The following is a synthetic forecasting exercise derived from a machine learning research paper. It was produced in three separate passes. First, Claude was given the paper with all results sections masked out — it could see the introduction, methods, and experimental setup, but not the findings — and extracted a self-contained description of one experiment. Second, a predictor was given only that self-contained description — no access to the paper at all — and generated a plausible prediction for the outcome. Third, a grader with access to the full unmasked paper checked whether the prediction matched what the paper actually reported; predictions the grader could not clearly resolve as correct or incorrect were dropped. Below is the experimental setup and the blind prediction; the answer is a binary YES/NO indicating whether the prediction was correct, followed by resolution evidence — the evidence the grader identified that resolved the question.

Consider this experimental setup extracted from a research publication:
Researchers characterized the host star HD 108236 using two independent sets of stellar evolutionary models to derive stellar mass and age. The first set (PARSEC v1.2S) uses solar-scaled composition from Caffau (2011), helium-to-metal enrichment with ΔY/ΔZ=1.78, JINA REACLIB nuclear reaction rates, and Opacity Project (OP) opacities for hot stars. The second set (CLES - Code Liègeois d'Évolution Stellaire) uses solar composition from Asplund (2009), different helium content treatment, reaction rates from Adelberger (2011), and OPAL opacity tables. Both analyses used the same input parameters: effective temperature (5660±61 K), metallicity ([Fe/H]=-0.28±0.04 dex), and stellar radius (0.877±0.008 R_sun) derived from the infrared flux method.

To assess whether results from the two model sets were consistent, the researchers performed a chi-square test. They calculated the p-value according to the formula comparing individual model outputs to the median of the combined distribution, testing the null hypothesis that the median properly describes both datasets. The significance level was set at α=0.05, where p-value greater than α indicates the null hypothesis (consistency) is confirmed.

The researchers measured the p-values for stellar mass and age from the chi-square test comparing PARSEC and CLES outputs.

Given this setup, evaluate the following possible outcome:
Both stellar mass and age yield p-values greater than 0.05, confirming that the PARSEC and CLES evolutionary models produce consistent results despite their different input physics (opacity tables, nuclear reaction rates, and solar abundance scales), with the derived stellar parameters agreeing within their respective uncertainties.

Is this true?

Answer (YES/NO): YES